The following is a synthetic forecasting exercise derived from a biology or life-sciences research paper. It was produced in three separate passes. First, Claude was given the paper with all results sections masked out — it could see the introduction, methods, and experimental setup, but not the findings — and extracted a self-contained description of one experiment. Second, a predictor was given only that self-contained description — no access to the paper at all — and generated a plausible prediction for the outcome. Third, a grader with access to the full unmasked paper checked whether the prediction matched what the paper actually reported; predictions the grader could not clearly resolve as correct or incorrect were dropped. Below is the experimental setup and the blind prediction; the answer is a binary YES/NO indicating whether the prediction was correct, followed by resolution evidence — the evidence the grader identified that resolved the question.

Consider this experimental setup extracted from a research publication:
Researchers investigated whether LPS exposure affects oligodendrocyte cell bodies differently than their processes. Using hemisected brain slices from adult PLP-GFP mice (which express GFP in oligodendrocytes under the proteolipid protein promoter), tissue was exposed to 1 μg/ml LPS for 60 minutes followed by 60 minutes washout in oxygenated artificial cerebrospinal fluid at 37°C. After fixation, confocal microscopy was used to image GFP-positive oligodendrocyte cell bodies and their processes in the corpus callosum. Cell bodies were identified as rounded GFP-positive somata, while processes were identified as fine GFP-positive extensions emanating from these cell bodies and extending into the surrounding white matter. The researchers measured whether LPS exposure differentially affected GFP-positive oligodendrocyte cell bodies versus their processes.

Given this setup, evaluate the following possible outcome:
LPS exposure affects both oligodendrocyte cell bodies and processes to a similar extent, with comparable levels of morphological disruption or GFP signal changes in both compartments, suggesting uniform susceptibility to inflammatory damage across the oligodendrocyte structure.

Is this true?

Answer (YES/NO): NO